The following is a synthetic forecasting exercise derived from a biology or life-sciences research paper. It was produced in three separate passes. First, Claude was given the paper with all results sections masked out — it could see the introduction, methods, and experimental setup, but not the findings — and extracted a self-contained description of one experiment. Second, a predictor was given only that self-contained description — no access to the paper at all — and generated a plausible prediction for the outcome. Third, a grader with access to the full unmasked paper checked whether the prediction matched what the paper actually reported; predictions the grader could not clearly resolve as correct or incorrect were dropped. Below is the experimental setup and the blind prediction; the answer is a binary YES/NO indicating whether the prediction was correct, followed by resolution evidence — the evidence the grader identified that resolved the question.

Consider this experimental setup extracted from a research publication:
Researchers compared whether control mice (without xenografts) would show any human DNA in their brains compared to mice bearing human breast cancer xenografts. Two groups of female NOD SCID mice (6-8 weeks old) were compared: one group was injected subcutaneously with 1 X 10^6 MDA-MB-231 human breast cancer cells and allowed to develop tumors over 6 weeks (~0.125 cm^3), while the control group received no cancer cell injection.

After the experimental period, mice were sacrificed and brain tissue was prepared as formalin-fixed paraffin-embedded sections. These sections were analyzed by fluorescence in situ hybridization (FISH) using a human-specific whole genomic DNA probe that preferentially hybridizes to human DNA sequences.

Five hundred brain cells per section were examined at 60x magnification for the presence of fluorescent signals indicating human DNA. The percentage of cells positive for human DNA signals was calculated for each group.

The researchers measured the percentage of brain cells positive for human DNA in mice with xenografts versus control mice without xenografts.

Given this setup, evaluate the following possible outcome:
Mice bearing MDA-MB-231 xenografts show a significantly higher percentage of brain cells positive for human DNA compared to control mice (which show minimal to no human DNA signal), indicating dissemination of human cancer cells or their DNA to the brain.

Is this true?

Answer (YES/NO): YES